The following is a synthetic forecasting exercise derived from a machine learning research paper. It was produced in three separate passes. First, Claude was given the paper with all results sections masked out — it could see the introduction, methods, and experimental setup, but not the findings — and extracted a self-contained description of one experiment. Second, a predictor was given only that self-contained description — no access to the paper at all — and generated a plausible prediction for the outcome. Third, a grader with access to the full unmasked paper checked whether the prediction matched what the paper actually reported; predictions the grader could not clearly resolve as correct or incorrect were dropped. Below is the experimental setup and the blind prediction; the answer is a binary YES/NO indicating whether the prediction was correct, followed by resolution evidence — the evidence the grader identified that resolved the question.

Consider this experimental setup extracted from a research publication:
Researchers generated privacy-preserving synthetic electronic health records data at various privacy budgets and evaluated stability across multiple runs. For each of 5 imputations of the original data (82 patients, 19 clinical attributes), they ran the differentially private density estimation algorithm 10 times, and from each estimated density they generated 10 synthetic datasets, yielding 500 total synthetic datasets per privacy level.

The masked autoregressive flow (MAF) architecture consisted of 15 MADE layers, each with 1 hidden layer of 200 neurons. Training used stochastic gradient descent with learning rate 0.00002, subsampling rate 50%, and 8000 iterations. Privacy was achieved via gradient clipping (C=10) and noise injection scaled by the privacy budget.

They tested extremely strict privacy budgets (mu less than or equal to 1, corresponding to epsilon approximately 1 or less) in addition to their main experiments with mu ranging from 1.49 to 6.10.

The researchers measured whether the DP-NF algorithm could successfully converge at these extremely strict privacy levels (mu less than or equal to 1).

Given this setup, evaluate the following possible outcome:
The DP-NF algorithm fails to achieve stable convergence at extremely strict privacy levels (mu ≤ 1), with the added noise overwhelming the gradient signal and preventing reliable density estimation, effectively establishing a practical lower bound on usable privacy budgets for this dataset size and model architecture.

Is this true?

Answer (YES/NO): YES